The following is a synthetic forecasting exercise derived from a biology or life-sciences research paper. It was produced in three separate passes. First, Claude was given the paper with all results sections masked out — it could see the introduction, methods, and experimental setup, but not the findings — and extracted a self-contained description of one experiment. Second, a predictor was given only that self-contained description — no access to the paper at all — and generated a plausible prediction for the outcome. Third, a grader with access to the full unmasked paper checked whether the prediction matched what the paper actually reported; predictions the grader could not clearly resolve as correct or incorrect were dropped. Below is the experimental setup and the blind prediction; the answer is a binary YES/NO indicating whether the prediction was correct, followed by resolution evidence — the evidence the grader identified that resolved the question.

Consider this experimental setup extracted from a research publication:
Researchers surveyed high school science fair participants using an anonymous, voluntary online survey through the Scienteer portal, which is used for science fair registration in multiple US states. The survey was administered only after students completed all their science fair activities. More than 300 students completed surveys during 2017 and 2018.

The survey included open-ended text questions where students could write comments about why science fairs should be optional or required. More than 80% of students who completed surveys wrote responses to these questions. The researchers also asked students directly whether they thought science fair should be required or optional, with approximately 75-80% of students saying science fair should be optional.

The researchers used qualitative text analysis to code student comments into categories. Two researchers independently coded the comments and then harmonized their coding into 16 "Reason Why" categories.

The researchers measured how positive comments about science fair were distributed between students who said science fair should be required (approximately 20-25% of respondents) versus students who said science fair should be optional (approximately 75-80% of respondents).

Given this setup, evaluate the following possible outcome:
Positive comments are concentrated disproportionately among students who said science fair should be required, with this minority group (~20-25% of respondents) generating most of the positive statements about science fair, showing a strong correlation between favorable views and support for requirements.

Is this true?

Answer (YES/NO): YES